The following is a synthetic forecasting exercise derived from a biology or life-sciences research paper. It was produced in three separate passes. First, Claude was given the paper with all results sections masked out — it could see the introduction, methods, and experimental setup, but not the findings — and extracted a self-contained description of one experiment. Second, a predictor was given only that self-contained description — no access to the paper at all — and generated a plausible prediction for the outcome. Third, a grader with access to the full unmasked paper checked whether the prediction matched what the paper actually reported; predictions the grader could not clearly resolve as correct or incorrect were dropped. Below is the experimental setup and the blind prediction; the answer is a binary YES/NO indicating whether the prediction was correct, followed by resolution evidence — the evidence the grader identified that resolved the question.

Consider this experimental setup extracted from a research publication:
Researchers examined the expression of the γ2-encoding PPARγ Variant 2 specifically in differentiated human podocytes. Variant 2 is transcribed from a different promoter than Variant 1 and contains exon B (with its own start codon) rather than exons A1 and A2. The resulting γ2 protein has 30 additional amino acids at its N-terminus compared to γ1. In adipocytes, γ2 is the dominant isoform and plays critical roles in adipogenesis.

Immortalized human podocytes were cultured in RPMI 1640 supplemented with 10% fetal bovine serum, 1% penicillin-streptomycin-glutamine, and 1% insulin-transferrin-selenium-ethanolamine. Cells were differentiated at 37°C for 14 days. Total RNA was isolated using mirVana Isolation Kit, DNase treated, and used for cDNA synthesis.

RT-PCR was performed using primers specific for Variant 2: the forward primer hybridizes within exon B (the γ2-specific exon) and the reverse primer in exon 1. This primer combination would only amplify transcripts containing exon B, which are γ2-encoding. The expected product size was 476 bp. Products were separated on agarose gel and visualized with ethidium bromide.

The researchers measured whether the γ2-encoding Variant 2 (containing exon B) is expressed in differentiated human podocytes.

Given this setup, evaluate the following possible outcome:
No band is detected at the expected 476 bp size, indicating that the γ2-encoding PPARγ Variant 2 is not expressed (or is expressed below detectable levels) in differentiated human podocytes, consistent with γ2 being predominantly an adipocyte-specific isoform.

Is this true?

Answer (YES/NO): YES